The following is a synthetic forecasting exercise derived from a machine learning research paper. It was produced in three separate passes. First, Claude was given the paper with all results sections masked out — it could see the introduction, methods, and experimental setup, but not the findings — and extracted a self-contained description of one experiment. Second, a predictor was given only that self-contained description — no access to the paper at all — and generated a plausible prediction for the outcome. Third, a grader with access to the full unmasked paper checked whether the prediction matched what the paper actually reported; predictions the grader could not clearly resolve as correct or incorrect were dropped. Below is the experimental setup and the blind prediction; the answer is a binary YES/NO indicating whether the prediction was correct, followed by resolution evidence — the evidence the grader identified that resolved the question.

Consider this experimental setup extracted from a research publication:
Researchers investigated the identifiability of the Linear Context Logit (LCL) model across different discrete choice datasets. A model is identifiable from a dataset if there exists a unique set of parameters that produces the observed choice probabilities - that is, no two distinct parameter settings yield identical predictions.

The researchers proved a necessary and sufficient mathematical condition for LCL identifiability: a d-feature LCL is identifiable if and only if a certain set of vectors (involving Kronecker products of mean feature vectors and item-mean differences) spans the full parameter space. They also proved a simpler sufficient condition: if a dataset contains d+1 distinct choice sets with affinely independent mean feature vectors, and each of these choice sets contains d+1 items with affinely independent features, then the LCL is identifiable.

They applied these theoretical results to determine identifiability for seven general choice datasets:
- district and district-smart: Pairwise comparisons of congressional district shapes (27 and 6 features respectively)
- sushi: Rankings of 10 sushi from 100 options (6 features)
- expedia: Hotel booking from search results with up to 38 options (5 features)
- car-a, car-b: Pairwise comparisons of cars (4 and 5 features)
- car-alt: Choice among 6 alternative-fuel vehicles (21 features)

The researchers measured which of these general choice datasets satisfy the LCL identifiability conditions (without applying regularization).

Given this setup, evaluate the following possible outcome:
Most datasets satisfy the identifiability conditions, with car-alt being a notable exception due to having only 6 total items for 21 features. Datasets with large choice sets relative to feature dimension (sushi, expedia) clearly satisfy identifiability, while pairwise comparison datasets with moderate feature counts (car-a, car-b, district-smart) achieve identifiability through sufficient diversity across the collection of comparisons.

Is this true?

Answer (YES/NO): NO